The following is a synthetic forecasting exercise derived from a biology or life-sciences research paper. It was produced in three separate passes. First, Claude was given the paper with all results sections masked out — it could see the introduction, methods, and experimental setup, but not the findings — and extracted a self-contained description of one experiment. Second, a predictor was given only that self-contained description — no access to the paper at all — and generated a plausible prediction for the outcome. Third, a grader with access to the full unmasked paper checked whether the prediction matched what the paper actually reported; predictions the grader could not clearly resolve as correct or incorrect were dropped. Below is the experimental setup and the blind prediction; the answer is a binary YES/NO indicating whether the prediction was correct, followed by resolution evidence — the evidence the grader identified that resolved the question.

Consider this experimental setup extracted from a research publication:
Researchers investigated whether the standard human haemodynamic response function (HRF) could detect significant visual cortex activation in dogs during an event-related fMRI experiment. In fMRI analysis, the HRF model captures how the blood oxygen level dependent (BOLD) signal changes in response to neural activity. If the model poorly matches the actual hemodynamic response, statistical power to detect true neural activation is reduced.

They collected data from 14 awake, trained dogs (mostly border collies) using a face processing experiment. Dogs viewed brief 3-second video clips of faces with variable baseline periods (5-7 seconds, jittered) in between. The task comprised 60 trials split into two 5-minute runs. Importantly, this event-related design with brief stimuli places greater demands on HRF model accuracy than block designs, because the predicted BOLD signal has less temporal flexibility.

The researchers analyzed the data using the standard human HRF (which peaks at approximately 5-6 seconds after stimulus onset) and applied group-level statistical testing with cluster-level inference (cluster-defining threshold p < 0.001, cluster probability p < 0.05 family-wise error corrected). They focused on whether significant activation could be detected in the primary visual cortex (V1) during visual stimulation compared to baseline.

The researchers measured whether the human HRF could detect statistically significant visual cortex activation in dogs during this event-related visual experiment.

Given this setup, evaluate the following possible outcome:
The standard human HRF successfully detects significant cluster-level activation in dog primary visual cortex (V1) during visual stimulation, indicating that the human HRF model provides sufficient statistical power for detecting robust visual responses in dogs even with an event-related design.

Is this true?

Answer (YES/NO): NO